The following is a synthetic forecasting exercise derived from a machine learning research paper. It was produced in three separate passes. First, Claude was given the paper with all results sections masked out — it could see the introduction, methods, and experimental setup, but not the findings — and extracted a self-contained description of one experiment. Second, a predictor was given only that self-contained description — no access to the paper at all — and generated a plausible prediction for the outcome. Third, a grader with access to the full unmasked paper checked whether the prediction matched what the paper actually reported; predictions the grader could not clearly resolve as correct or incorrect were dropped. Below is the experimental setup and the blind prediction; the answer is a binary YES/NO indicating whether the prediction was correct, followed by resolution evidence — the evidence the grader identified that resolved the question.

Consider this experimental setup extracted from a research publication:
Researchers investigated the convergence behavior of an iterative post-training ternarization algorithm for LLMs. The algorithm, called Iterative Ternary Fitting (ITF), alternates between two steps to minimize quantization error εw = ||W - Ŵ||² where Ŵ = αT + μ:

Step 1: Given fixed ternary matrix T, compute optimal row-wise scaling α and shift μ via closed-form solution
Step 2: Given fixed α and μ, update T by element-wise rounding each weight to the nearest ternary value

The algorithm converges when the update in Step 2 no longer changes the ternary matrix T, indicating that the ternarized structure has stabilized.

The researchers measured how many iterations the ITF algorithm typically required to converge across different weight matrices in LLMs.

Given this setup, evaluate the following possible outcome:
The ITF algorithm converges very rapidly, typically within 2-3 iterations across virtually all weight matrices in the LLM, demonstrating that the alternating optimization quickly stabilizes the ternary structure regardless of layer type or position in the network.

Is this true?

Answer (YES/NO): NO